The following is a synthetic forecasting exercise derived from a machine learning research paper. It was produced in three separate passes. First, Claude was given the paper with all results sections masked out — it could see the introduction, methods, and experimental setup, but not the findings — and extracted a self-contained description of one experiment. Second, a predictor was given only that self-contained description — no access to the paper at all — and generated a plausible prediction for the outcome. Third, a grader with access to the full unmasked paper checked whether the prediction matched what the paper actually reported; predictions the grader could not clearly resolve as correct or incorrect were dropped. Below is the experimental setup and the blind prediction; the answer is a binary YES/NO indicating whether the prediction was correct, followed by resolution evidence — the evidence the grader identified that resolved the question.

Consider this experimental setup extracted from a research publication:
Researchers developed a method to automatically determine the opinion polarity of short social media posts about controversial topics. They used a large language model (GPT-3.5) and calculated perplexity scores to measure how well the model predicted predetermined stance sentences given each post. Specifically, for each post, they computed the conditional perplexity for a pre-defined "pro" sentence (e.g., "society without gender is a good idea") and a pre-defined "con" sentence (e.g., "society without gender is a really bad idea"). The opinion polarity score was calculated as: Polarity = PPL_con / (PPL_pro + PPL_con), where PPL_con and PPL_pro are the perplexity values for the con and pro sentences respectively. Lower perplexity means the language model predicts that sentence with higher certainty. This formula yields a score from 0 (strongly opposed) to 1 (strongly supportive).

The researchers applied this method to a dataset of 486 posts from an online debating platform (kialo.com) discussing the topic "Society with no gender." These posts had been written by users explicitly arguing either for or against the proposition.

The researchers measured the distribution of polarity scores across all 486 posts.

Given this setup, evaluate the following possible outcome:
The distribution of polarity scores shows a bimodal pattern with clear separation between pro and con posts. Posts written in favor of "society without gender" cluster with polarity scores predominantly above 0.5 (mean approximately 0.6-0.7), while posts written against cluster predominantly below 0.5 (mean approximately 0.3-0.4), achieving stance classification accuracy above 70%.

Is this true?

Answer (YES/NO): NO